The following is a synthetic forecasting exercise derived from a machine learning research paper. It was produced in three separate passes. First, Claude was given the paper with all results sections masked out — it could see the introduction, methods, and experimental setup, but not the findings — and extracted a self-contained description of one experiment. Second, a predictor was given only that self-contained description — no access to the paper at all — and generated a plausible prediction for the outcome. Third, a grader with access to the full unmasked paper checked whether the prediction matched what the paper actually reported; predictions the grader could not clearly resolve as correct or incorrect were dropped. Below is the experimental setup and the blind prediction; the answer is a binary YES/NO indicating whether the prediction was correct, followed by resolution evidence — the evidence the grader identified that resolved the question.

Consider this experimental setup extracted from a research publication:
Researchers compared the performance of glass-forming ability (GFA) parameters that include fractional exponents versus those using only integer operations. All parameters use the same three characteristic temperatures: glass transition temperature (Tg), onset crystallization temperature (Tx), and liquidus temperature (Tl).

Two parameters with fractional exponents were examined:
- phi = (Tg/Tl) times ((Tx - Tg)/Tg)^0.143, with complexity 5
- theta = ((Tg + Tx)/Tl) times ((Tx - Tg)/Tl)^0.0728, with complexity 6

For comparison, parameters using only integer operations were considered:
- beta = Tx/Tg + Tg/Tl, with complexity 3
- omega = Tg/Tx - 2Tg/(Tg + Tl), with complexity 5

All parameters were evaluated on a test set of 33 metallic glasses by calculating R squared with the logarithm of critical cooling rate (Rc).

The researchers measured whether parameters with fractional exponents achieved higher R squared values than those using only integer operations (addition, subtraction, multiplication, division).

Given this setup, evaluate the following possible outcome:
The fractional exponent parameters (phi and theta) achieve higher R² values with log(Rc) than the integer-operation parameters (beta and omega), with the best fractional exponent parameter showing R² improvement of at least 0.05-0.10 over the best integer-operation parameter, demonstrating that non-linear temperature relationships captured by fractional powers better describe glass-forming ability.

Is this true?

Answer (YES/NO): NO